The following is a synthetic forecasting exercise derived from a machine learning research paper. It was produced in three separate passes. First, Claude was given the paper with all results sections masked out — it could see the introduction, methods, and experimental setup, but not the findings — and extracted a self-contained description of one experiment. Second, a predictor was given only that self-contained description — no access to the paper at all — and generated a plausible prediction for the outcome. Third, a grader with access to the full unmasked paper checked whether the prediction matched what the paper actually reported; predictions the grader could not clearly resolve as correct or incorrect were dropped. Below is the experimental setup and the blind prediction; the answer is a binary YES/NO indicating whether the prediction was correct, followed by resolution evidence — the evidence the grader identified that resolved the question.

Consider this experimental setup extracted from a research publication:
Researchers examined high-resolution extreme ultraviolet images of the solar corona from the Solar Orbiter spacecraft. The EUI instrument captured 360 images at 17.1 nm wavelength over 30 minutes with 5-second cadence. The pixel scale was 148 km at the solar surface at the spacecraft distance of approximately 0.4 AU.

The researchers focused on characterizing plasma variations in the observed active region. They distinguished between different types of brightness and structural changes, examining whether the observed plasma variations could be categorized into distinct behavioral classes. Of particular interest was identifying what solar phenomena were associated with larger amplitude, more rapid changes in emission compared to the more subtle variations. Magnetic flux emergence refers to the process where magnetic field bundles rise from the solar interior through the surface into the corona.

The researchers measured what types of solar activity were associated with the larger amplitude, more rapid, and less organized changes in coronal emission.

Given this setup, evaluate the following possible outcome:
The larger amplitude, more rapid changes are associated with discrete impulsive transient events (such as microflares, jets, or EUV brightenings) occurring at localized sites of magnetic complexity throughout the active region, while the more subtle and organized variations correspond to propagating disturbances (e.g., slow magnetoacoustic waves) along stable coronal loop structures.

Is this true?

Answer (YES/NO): NO